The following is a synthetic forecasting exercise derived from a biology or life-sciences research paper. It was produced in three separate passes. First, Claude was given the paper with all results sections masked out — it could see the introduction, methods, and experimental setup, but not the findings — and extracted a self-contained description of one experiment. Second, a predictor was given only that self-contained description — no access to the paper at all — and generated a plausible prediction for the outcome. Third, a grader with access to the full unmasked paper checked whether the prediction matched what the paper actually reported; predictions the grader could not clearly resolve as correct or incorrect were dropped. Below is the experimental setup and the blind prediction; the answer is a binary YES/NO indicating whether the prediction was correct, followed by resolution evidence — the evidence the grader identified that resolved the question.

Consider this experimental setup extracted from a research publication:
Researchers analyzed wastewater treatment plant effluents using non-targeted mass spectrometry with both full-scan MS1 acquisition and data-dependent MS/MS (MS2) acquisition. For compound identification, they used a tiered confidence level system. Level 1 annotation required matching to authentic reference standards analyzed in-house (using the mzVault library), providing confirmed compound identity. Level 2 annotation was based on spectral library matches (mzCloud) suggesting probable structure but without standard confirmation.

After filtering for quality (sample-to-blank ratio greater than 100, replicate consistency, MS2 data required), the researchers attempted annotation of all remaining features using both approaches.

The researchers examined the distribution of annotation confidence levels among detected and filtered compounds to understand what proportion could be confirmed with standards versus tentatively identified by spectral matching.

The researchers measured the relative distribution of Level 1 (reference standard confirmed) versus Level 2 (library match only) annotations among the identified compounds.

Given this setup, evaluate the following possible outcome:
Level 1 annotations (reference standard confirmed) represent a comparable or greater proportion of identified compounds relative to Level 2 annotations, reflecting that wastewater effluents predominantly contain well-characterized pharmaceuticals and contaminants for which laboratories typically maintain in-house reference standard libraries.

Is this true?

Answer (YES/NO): NO